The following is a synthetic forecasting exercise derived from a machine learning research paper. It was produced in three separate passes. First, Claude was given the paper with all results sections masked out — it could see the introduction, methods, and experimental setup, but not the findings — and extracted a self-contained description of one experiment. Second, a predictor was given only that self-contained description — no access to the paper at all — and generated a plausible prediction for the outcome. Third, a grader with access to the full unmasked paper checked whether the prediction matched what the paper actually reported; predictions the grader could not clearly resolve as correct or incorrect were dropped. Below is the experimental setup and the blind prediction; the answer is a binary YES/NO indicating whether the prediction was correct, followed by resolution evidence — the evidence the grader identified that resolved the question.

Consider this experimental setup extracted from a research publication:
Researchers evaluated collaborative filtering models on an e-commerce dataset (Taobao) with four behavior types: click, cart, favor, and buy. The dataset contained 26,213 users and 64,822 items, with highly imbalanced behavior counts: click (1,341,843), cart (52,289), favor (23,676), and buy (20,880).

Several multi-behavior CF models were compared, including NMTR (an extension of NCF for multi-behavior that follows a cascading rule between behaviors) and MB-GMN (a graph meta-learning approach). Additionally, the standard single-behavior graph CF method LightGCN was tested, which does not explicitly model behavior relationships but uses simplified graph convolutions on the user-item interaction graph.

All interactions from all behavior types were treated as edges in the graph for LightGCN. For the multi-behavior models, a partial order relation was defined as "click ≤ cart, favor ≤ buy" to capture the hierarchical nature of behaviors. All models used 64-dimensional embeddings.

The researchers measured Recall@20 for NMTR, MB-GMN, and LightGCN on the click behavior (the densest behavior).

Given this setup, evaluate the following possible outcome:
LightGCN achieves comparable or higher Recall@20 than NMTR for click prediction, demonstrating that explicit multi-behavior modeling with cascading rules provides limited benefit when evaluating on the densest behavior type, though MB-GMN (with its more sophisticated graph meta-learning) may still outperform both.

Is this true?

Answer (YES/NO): NO